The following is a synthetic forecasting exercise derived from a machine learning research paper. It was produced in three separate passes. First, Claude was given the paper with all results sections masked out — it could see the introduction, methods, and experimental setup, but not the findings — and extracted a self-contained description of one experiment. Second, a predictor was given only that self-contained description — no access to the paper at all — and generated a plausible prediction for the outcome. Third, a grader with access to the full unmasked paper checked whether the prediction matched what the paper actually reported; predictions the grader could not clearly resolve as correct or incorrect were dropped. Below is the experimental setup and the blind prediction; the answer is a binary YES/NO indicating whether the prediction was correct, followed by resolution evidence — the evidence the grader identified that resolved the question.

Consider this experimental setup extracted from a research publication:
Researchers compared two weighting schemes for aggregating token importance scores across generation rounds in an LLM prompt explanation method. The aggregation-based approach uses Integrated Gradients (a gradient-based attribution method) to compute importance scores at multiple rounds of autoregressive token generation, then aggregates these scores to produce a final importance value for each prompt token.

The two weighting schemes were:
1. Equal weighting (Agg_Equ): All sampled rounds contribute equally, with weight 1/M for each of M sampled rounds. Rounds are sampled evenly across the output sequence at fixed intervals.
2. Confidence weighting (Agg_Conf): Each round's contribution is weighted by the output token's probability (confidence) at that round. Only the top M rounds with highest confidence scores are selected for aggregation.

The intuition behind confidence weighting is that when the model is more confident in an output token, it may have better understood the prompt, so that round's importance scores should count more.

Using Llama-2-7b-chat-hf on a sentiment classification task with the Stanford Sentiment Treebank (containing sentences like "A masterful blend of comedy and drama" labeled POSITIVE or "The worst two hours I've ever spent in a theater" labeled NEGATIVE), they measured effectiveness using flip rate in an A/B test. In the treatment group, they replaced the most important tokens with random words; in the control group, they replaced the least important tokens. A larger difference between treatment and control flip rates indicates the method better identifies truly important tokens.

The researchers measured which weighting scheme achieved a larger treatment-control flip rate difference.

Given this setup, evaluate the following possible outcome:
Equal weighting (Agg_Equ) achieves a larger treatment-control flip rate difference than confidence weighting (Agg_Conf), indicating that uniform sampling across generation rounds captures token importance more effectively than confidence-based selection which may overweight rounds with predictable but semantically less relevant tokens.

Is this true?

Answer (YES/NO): NO